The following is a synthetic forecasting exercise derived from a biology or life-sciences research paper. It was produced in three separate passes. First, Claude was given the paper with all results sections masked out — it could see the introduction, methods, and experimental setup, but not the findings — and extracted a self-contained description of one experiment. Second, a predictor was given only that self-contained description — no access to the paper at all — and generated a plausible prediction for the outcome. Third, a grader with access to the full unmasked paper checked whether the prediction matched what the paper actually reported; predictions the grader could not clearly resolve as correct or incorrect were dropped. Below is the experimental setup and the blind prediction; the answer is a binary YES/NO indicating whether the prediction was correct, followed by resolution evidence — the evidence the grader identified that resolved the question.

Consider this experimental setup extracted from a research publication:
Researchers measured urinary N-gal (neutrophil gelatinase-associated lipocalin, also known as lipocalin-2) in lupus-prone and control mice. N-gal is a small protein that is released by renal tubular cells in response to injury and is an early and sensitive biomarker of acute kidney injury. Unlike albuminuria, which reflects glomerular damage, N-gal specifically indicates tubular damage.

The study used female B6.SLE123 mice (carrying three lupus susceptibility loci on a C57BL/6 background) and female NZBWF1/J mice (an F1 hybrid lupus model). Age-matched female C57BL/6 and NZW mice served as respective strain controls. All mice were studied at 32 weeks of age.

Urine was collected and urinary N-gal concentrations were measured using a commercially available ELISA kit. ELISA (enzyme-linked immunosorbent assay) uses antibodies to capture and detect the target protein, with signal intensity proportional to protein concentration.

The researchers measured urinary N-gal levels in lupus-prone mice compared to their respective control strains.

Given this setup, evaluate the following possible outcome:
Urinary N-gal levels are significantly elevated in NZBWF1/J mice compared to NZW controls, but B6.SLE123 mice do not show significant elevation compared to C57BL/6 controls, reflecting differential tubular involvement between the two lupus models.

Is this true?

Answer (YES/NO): NO